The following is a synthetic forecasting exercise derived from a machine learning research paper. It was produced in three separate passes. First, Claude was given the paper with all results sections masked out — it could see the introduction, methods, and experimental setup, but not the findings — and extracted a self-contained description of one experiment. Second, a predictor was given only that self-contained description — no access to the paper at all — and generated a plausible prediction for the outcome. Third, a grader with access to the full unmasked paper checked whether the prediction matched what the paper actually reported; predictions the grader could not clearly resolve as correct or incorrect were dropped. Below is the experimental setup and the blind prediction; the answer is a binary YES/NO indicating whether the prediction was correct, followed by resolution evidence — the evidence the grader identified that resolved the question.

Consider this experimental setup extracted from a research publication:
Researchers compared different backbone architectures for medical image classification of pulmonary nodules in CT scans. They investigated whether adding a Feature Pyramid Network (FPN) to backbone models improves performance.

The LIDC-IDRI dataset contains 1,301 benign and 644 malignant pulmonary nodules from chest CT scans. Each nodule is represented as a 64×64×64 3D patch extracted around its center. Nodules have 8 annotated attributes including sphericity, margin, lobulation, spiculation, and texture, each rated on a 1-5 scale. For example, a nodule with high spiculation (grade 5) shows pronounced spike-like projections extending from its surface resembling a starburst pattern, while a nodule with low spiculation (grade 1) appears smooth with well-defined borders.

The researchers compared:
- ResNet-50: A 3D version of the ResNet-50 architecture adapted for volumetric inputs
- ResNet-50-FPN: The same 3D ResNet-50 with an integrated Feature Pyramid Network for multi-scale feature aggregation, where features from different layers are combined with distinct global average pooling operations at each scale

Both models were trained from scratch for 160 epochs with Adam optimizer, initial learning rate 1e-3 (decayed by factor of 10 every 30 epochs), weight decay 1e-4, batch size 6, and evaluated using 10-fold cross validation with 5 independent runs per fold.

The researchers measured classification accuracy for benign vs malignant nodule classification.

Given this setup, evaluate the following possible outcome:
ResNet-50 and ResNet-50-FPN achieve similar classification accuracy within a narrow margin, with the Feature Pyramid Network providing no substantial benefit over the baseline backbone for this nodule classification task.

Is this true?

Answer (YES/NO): NO